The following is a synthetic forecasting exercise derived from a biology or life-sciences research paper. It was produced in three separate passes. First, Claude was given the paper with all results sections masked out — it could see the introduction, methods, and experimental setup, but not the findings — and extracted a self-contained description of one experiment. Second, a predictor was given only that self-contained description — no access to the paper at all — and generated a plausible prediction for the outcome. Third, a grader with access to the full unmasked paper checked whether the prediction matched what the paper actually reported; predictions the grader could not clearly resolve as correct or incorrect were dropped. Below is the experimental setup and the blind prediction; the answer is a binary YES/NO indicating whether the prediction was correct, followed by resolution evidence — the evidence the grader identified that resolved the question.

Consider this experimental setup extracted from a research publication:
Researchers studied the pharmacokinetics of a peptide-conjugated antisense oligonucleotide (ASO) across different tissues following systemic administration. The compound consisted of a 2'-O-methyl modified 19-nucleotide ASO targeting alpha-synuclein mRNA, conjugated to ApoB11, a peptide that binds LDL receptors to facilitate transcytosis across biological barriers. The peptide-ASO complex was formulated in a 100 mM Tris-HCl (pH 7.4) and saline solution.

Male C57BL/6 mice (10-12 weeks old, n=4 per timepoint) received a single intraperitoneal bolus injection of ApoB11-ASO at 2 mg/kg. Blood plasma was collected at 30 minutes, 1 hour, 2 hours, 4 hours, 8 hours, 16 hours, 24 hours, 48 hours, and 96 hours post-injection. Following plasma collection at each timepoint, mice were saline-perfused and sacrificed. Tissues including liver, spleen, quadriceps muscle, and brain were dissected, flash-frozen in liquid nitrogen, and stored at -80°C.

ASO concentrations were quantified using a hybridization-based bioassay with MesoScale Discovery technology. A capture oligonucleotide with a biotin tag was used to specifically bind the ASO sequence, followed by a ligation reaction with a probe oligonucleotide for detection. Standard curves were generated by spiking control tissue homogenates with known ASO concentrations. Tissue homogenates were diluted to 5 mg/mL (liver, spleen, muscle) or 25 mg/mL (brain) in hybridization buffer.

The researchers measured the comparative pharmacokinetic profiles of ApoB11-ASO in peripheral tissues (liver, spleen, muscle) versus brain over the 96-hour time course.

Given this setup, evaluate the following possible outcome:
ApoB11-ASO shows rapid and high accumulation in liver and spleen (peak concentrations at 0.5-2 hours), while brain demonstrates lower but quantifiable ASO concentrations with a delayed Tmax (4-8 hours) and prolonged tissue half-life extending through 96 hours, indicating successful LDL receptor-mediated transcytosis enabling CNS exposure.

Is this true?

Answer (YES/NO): NO